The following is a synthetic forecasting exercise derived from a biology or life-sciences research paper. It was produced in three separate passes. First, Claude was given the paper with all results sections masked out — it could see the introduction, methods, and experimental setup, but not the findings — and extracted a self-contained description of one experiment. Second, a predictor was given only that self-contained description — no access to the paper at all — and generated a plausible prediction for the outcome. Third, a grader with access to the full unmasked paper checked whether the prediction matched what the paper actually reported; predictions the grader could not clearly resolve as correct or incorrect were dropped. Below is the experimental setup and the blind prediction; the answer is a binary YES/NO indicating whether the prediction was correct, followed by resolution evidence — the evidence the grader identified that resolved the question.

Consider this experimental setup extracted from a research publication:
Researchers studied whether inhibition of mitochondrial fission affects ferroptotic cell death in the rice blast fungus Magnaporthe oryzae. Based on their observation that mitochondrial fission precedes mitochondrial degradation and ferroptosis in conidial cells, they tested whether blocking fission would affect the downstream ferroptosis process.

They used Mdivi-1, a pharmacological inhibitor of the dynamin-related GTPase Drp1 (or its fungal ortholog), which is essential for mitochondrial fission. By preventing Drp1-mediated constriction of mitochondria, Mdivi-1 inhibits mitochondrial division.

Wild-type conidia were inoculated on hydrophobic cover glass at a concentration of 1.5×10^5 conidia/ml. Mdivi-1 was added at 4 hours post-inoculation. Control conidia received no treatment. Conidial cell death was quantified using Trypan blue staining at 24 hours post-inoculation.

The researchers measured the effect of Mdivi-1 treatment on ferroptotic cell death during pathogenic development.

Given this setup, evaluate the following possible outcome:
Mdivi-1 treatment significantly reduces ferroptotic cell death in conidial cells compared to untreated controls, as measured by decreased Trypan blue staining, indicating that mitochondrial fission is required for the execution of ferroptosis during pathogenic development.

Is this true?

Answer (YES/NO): YES